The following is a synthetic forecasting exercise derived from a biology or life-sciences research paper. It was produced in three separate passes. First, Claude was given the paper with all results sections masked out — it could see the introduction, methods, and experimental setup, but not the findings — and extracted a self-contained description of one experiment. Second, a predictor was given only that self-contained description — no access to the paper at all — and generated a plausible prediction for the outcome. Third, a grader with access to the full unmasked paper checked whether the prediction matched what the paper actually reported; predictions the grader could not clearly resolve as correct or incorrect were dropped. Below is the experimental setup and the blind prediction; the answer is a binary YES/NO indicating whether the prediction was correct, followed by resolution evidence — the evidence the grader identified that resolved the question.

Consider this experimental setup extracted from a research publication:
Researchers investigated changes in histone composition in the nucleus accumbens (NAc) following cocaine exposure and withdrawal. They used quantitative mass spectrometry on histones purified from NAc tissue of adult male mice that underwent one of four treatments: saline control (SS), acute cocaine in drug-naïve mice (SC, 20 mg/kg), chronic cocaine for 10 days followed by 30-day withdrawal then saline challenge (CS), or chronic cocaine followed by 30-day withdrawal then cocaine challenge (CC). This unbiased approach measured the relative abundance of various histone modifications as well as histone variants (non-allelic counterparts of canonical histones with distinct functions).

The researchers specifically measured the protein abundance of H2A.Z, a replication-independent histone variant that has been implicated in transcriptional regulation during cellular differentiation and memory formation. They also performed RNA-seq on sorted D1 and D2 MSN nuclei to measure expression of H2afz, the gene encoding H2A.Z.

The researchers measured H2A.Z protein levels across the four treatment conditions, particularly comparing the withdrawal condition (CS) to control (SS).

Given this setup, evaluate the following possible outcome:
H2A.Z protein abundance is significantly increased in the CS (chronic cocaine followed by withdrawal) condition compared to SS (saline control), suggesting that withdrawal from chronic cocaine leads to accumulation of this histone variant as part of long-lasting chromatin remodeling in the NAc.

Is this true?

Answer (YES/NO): NO